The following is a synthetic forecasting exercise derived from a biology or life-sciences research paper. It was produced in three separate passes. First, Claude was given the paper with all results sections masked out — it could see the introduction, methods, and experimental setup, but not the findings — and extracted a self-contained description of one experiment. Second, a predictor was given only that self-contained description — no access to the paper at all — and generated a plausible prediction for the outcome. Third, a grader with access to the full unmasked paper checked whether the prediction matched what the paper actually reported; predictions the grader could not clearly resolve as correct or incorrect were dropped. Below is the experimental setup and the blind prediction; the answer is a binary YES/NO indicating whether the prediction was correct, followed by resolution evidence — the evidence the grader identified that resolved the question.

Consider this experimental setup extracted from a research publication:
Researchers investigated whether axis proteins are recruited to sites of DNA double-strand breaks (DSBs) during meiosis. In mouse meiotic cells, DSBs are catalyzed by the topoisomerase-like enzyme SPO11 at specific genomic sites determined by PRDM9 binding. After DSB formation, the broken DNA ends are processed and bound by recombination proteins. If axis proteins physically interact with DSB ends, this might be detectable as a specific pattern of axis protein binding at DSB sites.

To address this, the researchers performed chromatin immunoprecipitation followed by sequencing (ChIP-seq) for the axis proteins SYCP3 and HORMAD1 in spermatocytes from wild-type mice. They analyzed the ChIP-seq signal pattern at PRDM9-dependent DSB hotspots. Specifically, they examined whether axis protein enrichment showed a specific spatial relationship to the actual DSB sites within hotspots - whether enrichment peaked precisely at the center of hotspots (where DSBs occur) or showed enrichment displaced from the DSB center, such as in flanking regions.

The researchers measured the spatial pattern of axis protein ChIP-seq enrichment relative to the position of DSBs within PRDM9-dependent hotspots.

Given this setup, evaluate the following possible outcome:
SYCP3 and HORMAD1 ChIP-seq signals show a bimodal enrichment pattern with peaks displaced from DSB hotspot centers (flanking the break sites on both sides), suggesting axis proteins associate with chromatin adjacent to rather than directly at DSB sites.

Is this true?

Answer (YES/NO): NO